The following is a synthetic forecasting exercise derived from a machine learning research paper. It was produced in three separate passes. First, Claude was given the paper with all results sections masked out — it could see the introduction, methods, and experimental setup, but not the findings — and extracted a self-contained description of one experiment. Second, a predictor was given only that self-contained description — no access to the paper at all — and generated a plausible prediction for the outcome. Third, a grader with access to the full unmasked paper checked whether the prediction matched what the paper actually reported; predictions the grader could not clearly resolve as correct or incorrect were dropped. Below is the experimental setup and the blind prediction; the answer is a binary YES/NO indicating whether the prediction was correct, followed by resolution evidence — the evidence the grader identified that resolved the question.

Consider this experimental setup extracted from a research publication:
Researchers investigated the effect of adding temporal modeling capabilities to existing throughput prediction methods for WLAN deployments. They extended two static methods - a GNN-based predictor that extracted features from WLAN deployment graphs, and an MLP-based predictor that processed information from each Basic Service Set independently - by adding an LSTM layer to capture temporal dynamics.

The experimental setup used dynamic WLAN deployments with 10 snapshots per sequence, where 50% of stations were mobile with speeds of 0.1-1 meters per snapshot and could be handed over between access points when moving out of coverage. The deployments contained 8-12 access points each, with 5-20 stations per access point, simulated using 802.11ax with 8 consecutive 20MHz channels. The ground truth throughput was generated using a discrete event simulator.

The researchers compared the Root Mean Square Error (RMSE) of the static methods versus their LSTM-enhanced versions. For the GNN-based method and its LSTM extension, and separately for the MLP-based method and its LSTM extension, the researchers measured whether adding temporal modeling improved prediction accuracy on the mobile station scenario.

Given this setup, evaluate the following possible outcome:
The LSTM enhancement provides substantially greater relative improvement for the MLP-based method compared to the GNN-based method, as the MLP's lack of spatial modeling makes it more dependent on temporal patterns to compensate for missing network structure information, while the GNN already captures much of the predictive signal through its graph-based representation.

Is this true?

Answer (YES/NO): NO